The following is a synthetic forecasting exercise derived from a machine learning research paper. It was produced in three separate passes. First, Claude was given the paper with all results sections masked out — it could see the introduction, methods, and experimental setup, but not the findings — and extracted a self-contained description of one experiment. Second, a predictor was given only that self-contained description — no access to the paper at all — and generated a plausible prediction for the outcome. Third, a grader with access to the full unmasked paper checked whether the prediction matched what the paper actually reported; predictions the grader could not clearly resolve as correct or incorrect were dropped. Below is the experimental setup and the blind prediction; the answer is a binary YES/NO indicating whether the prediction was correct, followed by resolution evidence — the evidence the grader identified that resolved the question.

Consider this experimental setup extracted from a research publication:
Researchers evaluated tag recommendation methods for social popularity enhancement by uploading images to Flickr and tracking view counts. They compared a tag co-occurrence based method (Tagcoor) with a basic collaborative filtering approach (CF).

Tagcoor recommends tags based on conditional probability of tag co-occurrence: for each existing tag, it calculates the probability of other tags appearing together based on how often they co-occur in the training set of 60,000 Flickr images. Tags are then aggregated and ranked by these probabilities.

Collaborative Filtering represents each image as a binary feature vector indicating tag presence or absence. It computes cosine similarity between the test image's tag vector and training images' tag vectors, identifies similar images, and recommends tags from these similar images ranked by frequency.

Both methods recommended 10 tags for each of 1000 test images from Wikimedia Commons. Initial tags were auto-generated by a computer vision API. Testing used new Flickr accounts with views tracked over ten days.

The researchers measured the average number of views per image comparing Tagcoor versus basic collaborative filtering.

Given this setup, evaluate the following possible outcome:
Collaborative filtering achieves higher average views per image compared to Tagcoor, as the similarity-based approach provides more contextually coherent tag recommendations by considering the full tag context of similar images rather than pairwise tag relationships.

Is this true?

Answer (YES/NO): YES